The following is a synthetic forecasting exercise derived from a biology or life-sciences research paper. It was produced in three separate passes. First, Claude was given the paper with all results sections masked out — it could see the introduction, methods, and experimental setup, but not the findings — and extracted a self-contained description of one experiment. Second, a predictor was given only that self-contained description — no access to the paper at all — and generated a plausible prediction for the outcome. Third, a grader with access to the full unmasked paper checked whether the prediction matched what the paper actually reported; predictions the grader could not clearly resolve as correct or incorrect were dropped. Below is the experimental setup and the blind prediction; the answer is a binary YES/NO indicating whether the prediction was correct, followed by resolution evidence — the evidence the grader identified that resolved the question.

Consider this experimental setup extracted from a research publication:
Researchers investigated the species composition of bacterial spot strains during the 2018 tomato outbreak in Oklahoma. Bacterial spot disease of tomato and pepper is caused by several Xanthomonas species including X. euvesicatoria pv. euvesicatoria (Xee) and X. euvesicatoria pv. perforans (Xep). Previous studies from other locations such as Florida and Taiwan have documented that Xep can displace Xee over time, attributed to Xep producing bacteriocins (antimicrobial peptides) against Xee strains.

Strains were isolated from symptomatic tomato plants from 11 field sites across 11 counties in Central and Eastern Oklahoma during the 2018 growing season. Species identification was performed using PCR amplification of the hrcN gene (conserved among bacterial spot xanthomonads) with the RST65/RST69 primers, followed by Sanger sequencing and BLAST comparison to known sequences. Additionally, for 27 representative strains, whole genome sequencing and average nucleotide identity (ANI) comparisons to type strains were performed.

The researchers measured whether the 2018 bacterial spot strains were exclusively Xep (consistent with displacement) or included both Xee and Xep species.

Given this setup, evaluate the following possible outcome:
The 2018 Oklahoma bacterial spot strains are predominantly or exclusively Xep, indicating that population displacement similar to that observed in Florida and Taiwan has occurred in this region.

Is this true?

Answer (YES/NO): NO